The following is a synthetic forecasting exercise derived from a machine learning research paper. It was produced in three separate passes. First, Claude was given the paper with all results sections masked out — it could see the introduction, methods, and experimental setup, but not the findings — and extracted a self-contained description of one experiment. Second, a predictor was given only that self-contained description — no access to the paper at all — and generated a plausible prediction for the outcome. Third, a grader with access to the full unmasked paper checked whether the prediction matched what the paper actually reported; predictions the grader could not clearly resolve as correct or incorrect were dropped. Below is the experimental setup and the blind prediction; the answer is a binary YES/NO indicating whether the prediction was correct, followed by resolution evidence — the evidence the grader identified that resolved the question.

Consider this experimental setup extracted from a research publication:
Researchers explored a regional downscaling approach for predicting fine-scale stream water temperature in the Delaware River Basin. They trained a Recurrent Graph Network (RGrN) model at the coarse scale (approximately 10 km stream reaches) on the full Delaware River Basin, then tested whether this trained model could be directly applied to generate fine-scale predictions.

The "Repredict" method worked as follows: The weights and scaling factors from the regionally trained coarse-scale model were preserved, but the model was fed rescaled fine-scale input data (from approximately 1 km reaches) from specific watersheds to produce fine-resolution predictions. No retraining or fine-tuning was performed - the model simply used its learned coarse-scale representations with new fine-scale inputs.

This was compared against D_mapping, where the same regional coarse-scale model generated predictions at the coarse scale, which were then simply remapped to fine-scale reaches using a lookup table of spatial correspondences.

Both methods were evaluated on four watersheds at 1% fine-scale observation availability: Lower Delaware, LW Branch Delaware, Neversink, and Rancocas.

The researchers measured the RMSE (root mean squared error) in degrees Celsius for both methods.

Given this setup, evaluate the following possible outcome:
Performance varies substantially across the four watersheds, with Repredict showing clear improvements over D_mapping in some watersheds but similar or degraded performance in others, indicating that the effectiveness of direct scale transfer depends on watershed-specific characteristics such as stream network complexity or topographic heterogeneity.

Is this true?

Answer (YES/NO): NO